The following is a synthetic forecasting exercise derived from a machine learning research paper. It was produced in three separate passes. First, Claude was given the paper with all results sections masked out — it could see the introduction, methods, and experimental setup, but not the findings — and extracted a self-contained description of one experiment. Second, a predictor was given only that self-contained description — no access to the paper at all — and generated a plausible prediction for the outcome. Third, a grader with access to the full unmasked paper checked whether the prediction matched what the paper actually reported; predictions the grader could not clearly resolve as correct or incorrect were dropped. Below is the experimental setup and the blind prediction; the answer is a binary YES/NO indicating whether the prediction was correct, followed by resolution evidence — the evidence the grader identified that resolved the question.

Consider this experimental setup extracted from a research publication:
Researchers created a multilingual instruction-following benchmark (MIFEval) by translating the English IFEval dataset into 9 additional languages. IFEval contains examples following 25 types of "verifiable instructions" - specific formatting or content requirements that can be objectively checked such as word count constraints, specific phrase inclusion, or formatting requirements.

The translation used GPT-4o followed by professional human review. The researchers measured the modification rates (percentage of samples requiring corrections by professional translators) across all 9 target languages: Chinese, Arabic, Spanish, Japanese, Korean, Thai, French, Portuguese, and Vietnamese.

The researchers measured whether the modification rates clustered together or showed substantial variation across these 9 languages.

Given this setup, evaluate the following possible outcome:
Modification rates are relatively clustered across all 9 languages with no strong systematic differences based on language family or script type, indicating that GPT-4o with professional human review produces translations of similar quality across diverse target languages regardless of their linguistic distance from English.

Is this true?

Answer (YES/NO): NO